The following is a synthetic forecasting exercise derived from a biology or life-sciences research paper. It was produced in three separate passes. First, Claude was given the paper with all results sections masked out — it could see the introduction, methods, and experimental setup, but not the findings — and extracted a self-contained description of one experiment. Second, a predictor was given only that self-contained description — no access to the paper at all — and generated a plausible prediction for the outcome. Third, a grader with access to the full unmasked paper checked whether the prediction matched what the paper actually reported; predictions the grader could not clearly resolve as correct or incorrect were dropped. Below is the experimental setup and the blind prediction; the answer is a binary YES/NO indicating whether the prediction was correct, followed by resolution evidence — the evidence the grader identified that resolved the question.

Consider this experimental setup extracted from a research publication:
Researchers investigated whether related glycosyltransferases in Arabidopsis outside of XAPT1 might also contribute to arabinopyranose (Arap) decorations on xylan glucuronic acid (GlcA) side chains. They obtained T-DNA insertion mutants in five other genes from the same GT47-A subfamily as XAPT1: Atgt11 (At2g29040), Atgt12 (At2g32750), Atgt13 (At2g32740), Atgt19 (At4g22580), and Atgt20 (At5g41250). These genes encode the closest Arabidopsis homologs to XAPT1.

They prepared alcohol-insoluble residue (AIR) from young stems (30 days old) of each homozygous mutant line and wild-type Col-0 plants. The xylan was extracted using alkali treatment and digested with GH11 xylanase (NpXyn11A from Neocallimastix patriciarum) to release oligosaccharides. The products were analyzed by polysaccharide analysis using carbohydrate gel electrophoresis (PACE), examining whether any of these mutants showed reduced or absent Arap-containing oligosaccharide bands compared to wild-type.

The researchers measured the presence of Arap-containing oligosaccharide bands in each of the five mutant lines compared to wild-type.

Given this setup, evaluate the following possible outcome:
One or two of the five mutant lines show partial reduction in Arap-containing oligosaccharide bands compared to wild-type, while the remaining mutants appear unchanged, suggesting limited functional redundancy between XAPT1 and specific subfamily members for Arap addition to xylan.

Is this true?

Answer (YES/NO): NO